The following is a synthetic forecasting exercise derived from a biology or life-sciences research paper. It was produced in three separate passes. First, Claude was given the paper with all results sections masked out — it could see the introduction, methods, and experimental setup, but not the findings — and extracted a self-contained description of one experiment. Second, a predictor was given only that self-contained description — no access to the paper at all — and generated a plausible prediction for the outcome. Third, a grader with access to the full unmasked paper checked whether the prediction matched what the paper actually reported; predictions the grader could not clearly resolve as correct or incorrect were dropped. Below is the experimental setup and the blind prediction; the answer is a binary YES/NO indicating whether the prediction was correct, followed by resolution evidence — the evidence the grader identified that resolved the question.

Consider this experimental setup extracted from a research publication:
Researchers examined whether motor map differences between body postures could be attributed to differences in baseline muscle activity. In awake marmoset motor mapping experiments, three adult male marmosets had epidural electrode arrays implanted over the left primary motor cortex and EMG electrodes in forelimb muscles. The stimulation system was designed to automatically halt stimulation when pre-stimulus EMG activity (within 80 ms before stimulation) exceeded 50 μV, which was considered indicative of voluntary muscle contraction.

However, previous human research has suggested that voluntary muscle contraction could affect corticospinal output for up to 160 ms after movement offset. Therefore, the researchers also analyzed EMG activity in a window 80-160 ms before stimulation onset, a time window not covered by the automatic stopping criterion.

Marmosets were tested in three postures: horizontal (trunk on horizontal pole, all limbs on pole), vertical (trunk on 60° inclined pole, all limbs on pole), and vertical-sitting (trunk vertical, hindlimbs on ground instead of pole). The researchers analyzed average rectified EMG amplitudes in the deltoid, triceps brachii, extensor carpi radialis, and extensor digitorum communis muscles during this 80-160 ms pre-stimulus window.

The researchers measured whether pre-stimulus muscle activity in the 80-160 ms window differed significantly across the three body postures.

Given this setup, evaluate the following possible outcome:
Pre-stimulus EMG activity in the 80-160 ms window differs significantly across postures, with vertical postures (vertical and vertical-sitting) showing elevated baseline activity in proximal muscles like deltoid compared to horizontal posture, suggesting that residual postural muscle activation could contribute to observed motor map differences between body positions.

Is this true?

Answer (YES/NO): NO